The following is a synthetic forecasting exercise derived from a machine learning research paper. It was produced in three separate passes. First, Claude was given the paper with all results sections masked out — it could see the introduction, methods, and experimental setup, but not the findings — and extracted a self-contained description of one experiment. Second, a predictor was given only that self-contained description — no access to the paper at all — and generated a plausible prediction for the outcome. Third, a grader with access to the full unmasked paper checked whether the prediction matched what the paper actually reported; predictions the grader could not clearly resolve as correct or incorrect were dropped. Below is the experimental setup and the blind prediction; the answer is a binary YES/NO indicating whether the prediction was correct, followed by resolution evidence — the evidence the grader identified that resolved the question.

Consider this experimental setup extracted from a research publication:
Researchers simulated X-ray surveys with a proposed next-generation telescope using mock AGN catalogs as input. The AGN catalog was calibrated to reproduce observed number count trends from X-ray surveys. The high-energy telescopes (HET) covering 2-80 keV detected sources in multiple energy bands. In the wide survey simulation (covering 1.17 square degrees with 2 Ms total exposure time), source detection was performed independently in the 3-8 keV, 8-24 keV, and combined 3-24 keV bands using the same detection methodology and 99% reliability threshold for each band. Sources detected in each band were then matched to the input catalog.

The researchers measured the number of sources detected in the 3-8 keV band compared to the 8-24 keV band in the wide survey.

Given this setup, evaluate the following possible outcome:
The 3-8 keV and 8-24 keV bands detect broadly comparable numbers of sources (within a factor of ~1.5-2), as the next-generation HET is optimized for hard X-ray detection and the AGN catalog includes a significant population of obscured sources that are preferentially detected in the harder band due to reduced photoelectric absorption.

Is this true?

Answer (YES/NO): YES